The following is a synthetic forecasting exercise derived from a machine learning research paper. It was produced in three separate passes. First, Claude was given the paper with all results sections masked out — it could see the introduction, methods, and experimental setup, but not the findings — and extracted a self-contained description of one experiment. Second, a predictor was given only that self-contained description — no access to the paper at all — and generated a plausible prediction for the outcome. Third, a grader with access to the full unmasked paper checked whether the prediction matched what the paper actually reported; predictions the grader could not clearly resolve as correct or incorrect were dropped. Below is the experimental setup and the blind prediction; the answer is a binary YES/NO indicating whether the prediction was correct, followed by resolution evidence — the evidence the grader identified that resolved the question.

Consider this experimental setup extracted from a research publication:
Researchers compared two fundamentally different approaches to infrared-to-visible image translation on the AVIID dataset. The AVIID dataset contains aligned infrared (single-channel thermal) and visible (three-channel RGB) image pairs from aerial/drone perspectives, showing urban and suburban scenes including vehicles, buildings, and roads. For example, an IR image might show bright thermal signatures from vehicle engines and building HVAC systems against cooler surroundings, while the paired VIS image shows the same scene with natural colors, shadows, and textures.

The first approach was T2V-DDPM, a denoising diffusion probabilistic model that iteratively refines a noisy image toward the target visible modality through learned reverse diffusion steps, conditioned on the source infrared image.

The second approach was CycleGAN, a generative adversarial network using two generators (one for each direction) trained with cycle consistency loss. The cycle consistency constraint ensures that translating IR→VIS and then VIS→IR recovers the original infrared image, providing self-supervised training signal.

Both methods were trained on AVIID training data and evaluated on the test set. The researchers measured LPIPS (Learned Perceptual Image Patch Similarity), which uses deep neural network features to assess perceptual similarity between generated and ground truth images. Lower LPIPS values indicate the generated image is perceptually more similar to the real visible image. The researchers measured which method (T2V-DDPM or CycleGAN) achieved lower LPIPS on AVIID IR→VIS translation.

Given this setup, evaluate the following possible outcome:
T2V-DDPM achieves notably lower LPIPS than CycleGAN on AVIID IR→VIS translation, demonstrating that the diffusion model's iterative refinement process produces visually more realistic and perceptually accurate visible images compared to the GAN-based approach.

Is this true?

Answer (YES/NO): YES